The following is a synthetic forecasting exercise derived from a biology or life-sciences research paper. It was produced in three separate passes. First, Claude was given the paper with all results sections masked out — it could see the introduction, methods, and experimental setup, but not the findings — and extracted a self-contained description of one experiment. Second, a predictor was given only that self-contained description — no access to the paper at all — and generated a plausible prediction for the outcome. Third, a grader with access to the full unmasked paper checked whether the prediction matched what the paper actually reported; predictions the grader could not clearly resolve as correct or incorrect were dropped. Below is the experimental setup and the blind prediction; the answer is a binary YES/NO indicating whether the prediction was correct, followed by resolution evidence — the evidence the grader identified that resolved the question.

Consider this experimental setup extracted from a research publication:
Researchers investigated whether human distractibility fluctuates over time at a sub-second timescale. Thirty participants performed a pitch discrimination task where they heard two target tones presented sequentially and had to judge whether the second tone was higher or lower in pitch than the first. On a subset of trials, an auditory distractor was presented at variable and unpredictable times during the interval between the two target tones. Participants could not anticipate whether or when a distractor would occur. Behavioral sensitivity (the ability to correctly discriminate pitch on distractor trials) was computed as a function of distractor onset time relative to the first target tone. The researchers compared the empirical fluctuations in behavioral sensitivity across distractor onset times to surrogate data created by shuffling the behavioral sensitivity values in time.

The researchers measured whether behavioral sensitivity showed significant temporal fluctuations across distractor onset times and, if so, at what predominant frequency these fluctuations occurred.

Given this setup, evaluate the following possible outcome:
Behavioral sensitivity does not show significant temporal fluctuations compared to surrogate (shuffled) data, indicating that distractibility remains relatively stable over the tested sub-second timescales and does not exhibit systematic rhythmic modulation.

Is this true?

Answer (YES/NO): NO